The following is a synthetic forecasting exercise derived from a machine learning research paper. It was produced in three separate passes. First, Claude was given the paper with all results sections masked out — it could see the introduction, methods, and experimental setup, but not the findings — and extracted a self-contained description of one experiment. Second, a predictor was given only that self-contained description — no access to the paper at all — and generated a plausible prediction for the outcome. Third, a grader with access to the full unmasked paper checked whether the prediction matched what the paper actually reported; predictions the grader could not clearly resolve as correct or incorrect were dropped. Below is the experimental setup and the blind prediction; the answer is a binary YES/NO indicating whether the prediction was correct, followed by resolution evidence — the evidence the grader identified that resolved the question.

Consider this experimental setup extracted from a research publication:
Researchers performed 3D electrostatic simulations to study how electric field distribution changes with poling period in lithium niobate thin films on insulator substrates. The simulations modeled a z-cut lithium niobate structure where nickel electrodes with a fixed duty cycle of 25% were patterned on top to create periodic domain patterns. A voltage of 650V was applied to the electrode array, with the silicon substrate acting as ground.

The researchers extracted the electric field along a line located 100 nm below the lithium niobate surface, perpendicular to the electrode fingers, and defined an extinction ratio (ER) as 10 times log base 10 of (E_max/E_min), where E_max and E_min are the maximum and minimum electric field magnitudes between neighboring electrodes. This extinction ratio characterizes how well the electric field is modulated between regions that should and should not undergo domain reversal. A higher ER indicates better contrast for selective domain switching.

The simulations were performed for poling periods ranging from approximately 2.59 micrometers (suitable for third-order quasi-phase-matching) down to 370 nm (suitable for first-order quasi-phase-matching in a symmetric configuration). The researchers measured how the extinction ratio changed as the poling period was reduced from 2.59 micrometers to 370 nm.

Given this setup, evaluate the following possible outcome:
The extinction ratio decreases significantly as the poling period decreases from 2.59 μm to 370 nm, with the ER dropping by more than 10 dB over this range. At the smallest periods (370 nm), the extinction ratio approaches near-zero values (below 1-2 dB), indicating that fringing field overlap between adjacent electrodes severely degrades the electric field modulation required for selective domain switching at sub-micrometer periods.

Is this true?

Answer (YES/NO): NO